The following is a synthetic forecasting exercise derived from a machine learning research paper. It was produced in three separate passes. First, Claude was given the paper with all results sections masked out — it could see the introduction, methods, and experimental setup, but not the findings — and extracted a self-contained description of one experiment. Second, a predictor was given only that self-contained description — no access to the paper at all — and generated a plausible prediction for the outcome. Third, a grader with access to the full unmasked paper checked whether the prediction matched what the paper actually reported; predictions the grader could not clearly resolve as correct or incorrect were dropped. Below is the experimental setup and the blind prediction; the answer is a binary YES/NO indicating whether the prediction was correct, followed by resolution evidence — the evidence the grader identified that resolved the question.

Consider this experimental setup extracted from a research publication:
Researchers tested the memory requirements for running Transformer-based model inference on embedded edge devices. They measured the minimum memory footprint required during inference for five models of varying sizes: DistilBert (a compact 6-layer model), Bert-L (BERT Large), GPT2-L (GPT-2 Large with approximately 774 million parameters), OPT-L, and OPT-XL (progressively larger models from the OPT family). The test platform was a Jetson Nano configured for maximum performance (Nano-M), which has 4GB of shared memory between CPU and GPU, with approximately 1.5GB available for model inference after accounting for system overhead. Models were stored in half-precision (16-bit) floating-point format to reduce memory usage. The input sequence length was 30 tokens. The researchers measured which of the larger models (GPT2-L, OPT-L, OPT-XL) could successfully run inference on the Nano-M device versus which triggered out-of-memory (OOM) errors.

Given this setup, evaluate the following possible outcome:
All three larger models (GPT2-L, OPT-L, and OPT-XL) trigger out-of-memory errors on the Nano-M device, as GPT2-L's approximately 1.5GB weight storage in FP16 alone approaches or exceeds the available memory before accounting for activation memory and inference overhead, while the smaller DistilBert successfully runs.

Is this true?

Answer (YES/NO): YES